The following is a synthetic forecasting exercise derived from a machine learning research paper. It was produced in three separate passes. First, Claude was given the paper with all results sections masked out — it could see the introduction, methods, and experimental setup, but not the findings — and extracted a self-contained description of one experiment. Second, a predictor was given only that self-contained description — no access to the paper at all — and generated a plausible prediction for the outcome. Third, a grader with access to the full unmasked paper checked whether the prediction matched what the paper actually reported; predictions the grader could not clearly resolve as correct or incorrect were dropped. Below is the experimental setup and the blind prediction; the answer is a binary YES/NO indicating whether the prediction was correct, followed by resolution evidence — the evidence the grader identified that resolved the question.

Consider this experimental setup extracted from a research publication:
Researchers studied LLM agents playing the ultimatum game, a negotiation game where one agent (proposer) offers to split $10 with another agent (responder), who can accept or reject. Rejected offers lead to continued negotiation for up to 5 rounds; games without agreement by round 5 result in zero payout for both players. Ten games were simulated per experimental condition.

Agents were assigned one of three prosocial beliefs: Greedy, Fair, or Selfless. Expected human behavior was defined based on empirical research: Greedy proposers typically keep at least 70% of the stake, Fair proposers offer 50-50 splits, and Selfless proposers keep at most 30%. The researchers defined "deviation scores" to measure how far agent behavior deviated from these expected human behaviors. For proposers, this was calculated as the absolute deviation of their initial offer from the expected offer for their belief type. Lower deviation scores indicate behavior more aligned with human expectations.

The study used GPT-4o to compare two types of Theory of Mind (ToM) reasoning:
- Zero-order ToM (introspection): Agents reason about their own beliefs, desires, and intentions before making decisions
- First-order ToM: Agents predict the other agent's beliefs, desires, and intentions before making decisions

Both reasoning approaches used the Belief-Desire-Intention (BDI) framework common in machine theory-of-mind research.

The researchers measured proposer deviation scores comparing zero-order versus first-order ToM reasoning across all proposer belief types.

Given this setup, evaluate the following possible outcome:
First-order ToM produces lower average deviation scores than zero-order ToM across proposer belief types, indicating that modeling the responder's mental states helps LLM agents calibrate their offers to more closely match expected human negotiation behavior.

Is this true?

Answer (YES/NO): YES